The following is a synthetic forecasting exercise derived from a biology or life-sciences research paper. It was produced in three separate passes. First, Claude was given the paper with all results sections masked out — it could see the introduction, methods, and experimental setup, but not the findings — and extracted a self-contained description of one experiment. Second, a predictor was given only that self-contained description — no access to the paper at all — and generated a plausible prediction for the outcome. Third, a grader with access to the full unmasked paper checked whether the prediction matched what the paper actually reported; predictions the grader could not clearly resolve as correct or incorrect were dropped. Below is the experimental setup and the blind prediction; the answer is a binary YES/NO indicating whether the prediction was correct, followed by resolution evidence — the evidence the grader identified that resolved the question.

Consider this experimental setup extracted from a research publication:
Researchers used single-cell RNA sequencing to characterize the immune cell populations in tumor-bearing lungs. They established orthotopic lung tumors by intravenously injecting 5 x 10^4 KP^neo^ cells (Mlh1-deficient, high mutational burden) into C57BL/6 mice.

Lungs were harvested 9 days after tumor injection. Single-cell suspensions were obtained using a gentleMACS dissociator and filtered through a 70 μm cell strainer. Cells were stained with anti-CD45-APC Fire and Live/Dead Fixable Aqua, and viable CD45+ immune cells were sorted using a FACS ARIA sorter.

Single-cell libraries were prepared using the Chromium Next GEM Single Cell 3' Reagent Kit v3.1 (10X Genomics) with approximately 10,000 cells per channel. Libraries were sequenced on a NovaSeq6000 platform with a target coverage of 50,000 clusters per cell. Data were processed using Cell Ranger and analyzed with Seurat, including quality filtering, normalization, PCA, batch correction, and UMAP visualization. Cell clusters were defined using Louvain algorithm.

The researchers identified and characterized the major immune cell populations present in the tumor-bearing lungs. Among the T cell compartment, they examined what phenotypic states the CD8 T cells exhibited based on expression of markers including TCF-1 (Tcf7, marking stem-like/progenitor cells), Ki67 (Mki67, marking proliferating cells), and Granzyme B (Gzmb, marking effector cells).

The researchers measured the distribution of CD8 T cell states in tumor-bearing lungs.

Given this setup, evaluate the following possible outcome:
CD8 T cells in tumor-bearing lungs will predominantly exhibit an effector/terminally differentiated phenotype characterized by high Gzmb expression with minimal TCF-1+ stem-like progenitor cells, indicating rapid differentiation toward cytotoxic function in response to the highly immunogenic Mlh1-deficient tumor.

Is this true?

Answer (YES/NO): NO